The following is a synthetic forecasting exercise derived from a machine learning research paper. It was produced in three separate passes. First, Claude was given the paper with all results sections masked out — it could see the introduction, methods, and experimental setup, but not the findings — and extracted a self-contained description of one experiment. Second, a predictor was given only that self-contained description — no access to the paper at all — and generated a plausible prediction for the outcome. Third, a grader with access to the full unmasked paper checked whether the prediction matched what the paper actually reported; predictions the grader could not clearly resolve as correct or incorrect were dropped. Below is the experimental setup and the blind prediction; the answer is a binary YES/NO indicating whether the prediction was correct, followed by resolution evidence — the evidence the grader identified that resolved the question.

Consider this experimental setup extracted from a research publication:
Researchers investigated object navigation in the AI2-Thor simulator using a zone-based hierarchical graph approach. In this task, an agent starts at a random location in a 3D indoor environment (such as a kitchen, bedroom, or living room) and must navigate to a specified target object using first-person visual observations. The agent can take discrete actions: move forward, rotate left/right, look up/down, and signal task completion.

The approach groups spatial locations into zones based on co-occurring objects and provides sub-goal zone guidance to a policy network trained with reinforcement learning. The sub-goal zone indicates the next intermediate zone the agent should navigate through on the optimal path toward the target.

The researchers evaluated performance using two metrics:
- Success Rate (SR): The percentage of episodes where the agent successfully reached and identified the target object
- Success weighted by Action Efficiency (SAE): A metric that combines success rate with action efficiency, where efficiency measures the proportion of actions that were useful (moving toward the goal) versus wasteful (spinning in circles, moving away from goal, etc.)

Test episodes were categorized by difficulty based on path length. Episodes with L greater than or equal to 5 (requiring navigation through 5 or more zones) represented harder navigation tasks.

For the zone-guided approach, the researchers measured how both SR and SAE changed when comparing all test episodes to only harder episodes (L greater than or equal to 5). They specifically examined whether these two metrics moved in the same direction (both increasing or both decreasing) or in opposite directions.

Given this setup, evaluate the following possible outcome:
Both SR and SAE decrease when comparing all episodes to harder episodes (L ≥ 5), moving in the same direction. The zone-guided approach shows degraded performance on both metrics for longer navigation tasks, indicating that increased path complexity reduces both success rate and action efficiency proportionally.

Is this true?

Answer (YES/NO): NO